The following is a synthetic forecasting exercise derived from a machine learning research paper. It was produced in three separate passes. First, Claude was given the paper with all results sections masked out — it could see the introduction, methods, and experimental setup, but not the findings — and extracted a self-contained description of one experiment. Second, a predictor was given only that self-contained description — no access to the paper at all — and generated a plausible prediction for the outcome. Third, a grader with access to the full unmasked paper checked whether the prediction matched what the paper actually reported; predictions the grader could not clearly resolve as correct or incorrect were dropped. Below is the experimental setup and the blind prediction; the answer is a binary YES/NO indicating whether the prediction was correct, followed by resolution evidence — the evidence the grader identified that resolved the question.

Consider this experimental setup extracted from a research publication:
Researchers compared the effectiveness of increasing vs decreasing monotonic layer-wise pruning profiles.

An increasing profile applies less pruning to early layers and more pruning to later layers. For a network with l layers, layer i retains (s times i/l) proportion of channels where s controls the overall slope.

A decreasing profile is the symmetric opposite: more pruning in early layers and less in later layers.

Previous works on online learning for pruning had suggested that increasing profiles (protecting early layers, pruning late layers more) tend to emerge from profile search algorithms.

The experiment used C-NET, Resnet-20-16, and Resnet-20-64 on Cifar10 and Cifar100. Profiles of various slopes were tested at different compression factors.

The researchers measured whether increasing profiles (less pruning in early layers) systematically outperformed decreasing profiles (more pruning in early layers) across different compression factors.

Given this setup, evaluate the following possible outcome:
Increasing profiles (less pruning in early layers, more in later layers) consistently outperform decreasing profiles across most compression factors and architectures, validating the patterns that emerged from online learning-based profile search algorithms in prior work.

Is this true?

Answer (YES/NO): NO